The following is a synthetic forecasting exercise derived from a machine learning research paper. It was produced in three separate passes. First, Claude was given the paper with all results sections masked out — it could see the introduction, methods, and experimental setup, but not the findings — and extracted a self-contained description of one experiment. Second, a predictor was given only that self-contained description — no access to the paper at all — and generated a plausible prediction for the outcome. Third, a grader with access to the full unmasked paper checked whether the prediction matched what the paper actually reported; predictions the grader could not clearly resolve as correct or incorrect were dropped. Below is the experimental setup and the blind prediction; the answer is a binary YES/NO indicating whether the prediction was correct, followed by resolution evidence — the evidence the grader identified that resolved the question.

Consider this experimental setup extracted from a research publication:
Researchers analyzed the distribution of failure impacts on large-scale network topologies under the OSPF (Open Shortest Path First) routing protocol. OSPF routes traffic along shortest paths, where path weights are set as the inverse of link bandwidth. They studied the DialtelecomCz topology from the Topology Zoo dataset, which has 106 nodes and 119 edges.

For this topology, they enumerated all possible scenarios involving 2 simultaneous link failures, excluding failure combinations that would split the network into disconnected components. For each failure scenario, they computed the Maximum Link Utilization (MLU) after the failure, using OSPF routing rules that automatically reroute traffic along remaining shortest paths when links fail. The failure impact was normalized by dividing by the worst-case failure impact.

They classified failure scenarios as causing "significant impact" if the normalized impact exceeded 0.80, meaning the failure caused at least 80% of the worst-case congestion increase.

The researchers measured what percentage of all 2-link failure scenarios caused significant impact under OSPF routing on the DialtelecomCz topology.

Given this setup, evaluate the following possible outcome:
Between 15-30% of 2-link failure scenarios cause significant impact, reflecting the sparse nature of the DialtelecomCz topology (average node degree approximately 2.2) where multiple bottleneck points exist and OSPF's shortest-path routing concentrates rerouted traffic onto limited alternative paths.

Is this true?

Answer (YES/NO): NO